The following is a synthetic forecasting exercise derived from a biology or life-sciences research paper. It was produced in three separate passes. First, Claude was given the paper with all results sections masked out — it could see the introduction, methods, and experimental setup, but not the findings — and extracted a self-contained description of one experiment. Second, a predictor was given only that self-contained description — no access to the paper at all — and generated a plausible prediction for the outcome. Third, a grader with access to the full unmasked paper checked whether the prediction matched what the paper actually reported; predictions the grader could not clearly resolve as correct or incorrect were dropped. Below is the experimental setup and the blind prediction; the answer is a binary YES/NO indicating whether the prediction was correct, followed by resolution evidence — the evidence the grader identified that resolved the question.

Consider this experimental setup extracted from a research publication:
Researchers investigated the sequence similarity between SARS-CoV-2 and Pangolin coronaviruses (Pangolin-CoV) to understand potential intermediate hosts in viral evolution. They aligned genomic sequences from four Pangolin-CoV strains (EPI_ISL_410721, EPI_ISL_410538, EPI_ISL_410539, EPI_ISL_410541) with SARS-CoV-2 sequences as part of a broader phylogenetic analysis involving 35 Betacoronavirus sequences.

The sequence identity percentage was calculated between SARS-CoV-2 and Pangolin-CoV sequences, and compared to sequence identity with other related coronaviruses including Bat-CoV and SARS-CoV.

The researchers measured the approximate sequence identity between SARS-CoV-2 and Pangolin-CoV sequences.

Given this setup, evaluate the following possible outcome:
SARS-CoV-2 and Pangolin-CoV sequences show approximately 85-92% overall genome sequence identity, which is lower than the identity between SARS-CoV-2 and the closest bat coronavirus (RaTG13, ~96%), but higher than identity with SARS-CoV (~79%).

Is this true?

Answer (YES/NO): NO